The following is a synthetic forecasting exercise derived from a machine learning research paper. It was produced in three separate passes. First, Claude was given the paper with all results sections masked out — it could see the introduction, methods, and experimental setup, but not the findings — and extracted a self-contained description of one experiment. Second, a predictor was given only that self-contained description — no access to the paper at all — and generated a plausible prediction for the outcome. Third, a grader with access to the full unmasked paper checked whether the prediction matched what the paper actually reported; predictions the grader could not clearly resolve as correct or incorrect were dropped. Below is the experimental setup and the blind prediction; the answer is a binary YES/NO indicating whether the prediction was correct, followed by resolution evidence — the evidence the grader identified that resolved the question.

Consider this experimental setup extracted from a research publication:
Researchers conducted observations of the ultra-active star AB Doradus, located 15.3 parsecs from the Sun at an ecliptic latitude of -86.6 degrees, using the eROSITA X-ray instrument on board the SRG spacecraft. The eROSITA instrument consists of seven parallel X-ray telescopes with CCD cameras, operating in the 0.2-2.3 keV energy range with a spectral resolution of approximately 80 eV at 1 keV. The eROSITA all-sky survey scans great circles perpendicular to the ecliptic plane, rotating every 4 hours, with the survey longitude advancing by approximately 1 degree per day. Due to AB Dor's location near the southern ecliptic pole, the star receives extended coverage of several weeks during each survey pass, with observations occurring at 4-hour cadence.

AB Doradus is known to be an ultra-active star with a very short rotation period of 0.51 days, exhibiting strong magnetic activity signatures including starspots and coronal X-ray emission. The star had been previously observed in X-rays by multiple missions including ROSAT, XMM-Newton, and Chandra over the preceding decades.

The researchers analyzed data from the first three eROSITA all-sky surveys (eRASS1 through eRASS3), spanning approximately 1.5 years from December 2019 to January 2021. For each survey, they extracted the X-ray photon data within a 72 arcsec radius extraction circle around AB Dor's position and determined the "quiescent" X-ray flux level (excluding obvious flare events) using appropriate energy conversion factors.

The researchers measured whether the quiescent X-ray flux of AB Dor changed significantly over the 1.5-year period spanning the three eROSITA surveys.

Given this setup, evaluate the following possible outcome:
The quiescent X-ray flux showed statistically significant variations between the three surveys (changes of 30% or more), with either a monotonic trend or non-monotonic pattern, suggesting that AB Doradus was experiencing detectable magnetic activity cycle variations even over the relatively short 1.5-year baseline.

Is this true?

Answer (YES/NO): NO